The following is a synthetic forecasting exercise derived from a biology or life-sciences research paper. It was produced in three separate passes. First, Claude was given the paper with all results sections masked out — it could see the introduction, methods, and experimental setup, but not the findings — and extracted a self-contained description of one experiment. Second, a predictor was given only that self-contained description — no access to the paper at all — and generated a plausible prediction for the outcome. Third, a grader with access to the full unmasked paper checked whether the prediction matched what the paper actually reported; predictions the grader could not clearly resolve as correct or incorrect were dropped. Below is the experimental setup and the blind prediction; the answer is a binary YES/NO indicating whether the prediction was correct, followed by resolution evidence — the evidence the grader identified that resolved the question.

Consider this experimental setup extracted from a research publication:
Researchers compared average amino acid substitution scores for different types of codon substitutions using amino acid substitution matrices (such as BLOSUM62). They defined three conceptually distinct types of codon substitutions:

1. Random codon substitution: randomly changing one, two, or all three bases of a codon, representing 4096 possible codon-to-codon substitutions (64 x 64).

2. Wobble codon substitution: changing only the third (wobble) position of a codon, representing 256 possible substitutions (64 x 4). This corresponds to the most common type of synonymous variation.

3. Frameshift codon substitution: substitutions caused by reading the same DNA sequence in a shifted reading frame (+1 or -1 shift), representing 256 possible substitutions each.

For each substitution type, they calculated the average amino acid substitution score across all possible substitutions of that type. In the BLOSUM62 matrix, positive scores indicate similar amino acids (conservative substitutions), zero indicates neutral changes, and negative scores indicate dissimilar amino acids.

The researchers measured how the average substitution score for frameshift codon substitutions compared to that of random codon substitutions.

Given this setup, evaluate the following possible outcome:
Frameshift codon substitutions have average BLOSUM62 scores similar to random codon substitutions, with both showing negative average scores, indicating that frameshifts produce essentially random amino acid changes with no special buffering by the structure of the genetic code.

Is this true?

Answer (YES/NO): NO